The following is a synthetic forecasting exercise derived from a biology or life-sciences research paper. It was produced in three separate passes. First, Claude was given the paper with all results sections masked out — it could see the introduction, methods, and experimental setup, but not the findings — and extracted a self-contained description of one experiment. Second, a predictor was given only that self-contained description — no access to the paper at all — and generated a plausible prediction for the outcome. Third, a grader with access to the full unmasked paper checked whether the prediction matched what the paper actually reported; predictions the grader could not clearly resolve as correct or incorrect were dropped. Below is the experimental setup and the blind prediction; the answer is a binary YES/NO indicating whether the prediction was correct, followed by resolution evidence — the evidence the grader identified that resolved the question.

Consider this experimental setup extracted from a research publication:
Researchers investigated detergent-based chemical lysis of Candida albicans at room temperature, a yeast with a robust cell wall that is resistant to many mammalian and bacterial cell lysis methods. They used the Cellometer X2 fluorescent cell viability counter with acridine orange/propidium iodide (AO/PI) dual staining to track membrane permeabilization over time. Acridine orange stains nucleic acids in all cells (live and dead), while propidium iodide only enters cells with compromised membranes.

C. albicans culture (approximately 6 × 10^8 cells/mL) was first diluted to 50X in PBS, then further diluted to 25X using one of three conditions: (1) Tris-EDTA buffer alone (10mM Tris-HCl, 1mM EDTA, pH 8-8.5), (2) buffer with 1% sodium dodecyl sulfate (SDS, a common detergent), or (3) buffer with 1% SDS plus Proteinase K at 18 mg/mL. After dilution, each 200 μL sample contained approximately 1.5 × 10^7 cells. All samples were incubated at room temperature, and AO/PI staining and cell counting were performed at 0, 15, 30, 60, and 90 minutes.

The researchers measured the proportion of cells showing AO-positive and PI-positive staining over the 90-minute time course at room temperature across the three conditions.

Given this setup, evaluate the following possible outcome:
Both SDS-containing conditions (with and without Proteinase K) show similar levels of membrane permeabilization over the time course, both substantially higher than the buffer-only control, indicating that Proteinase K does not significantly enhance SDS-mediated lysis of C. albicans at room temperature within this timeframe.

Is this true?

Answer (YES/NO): YES